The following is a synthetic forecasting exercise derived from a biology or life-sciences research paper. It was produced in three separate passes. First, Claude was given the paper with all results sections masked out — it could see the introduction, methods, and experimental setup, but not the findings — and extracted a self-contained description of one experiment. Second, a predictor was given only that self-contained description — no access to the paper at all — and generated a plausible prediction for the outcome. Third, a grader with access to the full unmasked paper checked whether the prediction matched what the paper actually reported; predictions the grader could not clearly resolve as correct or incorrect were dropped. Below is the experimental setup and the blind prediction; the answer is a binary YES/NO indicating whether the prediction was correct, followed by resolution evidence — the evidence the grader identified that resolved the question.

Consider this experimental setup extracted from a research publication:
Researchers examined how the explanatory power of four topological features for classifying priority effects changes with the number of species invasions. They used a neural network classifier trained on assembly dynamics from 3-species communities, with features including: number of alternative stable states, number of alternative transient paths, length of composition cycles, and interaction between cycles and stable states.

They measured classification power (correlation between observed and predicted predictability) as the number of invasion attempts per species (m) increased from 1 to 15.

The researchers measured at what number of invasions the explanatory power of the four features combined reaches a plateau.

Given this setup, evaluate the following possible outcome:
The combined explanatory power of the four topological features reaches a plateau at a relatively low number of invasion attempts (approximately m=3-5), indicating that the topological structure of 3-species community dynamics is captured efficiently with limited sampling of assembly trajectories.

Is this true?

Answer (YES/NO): NO